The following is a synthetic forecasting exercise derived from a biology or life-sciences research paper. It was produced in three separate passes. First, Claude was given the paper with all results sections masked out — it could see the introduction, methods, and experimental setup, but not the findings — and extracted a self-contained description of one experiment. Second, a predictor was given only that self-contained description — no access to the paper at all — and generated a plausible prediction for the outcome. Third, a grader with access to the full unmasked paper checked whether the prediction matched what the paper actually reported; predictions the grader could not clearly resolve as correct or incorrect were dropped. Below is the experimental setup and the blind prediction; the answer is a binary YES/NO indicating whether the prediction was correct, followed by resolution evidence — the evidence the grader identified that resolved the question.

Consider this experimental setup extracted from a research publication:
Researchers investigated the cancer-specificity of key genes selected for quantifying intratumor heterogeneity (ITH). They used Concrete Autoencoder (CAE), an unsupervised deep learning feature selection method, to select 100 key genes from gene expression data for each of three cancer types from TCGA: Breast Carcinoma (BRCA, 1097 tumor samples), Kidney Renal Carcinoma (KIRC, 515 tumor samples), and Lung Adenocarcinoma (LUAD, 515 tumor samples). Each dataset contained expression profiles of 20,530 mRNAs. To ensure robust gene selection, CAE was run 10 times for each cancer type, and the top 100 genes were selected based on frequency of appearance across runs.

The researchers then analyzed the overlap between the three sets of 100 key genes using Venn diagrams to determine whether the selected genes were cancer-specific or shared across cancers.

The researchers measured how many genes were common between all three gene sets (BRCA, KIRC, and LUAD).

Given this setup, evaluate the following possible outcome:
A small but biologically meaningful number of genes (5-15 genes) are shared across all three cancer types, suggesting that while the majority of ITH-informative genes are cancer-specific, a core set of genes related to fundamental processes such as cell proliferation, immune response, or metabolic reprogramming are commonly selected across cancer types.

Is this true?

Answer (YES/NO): NO